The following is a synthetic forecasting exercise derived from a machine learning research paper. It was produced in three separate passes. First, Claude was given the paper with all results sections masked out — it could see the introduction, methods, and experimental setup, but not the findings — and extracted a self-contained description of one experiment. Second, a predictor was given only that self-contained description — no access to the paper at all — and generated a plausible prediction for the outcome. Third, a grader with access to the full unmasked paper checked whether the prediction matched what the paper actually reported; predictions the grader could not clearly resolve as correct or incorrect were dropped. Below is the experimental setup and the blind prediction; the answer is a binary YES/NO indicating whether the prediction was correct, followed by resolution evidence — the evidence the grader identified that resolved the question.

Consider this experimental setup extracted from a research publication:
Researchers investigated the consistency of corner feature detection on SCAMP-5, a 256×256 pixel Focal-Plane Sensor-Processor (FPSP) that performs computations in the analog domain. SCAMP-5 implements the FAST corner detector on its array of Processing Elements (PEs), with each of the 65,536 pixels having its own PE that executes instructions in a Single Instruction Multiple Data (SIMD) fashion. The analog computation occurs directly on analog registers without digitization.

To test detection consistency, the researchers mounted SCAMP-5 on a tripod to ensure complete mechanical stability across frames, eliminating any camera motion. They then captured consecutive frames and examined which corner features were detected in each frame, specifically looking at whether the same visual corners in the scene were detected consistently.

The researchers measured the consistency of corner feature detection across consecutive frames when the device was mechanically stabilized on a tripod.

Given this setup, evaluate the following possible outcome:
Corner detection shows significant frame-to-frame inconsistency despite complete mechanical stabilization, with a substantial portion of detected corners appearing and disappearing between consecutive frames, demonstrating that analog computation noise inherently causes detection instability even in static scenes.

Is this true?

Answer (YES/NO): YES